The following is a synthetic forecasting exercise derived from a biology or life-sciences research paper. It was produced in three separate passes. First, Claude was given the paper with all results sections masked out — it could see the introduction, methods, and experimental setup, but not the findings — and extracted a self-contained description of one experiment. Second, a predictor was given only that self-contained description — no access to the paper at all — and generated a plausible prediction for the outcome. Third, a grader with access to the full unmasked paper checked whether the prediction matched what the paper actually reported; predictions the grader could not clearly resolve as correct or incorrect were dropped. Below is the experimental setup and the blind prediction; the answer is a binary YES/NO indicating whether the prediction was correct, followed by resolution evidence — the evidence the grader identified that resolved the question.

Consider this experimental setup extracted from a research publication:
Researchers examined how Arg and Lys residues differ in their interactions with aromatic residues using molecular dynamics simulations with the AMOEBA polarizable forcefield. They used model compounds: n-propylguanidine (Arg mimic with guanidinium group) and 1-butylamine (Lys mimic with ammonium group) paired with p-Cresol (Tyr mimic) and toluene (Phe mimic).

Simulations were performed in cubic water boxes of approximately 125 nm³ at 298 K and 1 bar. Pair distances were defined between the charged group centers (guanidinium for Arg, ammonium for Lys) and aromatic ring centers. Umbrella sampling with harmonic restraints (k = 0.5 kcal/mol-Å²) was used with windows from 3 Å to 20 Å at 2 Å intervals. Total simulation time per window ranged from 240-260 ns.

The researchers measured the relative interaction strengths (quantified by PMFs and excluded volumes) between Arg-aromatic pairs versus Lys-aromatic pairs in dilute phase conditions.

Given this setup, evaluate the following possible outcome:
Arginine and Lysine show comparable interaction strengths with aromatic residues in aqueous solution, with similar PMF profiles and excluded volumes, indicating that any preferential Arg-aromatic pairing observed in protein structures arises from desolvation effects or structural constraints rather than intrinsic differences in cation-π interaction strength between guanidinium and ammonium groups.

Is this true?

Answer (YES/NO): NO